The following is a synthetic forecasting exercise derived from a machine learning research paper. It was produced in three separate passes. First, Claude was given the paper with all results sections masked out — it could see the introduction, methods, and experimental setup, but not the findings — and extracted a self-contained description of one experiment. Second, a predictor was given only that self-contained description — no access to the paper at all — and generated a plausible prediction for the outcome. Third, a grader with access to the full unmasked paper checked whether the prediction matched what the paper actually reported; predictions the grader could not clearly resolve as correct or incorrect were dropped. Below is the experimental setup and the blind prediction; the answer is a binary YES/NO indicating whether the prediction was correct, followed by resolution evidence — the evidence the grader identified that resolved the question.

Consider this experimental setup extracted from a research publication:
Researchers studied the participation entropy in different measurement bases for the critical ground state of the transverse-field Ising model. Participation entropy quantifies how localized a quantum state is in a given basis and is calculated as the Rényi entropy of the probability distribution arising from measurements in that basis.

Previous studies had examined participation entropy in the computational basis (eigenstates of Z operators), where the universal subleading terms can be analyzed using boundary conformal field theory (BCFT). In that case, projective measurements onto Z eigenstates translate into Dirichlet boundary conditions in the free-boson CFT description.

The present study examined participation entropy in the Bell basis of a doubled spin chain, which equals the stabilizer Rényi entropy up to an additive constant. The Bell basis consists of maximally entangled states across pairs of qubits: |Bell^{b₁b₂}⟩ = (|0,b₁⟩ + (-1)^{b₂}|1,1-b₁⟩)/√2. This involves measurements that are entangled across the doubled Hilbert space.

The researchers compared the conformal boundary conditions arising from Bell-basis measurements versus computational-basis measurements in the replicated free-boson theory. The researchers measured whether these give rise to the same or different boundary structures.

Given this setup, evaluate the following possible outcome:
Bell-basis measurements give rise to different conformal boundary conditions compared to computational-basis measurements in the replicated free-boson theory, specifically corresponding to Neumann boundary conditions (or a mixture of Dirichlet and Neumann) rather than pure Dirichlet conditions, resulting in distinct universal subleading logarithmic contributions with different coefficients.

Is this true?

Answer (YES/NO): YES